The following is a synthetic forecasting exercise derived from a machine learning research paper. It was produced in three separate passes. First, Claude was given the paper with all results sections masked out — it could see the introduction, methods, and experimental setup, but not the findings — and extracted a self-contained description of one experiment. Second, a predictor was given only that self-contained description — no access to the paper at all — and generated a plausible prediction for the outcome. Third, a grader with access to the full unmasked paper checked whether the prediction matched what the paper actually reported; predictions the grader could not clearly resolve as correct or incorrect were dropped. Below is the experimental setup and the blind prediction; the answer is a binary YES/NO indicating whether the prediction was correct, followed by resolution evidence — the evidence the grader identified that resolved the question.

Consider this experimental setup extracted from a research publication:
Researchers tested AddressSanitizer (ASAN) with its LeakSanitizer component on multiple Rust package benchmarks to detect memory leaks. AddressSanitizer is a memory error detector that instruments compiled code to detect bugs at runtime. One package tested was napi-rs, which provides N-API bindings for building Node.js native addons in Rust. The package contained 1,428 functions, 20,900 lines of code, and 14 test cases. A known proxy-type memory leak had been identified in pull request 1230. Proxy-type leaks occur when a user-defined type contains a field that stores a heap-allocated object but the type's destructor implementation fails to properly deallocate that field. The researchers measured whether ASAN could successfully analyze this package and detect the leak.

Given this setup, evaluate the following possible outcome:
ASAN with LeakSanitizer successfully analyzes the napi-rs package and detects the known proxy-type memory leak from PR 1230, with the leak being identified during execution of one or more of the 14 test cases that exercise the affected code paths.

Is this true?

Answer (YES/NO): NO